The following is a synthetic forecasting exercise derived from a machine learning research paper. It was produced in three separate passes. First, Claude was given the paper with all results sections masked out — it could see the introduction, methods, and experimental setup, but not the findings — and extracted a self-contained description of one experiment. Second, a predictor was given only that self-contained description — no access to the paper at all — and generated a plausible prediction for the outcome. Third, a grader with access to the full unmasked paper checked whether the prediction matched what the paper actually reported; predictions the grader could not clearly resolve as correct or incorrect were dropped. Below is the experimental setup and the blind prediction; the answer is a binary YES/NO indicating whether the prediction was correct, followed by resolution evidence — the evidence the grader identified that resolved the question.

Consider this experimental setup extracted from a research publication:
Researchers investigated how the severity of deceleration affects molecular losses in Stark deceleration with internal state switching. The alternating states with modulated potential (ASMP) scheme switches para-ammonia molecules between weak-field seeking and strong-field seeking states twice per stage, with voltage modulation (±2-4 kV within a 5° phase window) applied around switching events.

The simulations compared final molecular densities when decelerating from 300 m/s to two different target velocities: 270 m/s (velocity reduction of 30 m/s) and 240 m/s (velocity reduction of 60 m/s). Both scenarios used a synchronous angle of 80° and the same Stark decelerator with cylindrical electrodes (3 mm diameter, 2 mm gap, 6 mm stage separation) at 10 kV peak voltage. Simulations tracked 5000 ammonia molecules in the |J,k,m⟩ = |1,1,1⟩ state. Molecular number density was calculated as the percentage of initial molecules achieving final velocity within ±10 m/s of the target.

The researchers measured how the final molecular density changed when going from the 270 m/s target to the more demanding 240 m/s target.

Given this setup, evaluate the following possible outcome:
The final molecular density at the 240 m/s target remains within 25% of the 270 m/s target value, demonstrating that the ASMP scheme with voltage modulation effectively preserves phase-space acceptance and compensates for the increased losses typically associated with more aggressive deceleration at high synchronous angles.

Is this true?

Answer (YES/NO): NO